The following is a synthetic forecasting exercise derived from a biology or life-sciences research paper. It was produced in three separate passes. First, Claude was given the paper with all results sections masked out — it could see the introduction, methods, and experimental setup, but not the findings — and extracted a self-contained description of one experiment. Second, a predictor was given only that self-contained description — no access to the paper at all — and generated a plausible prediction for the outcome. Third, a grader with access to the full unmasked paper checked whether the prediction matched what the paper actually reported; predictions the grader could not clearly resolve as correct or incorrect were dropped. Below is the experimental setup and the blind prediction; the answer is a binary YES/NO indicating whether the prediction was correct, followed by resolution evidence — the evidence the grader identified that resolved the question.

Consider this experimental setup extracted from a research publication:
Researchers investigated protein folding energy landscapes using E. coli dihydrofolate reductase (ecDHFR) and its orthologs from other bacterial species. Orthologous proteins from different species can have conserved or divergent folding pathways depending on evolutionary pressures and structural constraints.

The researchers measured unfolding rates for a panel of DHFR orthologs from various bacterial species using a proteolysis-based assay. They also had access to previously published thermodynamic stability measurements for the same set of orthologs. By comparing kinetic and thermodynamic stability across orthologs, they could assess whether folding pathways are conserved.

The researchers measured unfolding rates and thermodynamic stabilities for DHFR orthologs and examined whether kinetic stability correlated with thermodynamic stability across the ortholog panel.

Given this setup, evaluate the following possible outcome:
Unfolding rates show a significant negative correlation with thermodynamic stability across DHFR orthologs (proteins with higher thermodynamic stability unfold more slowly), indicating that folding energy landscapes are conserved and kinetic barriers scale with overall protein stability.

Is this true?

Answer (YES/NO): NO